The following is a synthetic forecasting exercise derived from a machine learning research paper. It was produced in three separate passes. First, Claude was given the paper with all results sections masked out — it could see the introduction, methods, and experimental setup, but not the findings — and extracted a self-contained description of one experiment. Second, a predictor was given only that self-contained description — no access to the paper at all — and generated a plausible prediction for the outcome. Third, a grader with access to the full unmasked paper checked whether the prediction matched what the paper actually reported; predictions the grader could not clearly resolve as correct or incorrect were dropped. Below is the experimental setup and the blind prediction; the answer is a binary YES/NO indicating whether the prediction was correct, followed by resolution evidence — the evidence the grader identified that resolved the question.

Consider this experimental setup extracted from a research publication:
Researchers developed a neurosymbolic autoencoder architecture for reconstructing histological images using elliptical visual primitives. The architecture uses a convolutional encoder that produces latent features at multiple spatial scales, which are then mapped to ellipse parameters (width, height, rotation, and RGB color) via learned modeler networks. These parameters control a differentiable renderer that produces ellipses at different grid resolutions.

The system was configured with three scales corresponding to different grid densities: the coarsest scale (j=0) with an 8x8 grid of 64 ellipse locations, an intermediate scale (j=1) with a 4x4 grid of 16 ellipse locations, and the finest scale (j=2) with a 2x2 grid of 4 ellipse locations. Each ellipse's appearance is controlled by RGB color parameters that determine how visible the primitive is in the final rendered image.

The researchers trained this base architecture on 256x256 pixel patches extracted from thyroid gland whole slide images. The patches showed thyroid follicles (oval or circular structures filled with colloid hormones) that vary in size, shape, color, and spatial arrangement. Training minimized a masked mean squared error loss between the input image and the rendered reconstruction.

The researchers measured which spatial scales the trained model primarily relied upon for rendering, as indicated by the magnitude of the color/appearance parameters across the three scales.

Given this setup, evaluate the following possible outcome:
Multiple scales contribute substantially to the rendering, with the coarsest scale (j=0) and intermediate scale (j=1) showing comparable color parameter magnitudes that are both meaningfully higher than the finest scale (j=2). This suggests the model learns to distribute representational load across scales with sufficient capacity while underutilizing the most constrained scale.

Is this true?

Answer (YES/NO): YES